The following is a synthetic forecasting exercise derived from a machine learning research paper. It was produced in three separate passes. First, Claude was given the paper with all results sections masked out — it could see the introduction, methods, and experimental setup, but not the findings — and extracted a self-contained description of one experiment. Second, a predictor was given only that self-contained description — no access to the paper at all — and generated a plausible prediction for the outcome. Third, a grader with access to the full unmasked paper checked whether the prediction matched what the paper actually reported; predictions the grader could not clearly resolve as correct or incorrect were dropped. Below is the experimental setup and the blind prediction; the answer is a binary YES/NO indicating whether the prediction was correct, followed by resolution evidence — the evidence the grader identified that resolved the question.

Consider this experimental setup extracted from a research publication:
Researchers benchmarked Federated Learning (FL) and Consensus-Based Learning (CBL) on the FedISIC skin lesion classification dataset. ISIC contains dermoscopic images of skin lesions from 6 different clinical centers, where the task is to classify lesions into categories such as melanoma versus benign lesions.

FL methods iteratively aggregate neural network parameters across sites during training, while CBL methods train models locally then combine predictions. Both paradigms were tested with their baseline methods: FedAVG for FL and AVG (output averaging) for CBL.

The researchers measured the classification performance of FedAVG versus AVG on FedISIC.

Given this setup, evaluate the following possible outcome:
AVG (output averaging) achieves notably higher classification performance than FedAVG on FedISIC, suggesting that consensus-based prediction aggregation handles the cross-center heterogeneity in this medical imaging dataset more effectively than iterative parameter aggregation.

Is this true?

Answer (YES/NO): NO